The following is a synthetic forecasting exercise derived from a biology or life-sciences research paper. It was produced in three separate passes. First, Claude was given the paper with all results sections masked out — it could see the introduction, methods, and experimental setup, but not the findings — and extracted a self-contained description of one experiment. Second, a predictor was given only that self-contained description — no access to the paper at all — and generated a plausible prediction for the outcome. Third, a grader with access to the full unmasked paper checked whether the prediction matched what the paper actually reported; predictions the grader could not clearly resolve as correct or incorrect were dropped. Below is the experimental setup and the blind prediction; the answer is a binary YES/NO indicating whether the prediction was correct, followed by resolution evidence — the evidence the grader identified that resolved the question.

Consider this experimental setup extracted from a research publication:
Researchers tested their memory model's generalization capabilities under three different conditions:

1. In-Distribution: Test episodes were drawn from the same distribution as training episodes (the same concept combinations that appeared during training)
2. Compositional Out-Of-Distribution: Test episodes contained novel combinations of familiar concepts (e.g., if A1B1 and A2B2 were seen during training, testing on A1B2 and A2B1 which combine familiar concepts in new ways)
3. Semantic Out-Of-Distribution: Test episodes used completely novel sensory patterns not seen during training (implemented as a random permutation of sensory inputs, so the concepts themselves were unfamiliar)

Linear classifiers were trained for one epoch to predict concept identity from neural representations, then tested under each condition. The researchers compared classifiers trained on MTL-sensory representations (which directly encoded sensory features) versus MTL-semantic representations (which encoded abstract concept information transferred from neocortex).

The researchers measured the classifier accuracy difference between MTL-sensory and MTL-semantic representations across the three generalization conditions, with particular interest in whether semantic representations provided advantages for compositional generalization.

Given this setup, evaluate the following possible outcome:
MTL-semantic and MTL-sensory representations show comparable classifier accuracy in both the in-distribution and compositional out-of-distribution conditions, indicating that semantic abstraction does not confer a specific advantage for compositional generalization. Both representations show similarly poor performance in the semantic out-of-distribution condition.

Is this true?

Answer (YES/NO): NO